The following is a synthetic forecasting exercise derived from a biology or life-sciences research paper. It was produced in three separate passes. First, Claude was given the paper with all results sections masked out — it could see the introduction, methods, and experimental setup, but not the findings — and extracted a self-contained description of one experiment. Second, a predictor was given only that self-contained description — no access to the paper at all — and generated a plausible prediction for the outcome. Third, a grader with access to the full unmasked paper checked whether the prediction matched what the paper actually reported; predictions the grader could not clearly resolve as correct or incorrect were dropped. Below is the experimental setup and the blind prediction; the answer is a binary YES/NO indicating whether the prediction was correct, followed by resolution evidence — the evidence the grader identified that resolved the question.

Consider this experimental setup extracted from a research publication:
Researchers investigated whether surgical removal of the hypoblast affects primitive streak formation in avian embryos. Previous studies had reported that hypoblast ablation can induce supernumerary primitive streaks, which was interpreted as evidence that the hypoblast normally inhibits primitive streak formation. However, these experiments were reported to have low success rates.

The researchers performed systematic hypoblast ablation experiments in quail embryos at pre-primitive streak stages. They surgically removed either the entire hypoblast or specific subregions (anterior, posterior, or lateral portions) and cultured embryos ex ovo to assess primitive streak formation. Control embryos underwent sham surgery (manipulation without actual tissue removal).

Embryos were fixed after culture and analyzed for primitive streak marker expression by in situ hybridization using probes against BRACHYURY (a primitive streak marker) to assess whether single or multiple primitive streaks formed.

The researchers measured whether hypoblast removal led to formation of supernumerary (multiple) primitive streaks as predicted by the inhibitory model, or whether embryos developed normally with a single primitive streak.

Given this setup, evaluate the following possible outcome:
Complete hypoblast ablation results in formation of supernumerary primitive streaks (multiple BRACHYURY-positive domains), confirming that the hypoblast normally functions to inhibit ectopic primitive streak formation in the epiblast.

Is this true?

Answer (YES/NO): NO